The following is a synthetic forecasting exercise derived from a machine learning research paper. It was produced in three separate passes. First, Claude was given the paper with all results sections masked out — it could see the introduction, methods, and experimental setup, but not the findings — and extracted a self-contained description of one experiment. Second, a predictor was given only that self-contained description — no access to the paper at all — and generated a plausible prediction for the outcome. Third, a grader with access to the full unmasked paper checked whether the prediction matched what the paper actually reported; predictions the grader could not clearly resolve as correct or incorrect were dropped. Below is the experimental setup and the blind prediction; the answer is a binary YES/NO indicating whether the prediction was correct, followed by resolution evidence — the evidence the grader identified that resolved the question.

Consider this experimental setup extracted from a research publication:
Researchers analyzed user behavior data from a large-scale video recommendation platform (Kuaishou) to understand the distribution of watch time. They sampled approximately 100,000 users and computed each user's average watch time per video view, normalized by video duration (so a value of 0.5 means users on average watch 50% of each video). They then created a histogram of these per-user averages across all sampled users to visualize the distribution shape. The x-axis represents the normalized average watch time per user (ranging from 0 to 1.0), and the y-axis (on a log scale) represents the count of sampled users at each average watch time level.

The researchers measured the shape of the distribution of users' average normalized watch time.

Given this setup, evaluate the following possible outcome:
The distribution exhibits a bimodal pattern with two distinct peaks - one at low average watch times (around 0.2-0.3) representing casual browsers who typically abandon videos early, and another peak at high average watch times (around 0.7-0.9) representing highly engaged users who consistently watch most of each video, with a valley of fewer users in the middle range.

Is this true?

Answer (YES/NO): NO